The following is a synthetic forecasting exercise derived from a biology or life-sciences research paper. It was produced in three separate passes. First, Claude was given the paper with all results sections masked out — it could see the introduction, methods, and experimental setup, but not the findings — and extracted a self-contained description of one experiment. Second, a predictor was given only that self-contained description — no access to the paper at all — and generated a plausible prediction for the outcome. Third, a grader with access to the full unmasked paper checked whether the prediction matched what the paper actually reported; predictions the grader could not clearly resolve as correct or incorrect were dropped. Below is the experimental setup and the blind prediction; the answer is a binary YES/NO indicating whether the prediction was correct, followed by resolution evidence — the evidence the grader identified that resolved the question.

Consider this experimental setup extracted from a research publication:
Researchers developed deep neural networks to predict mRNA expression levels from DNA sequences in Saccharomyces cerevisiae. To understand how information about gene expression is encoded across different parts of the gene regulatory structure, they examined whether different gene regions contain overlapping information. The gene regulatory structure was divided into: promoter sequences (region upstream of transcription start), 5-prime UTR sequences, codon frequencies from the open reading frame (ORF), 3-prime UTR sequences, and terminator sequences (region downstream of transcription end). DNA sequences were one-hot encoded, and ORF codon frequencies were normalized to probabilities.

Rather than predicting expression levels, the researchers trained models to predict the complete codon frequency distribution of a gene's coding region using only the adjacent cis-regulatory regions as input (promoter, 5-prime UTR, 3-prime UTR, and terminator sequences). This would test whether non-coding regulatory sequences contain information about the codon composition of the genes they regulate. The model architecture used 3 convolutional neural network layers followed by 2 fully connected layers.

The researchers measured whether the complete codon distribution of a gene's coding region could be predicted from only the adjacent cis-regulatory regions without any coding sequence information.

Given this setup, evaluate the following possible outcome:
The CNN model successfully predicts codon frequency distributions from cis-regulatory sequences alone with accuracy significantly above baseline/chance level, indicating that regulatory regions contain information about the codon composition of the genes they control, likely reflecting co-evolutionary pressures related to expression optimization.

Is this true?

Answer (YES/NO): YES